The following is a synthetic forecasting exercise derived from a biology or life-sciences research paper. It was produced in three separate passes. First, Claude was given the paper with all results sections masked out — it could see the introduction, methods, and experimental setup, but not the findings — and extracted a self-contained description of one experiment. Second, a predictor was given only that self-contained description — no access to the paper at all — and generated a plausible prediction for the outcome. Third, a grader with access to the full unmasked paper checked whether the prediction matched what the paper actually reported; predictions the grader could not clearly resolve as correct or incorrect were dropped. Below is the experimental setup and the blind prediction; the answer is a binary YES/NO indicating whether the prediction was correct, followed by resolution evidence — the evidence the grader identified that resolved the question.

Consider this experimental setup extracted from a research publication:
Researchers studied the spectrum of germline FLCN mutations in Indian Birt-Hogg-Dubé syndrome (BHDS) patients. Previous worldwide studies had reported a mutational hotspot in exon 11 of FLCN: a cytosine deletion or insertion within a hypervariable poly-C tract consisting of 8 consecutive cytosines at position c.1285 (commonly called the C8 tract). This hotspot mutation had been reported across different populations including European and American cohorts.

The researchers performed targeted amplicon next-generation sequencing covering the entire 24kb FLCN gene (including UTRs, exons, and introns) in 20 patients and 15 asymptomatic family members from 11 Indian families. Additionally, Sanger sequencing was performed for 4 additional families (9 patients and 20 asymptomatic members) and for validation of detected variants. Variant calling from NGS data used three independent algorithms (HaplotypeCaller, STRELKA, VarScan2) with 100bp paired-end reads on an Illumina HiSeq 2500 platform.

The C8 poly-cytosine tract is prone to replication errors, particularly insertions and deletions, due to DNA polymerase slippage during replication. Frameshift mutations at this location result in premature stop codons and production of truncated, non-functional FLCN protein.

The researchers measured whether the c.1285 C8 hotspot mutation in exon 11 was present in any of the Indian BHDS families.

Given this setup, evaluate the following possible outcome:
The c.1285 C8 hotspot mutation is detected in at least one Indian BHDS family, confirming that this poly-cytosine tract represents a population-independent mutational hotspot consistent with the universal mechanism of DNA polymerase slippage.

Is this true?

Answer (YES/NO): YES